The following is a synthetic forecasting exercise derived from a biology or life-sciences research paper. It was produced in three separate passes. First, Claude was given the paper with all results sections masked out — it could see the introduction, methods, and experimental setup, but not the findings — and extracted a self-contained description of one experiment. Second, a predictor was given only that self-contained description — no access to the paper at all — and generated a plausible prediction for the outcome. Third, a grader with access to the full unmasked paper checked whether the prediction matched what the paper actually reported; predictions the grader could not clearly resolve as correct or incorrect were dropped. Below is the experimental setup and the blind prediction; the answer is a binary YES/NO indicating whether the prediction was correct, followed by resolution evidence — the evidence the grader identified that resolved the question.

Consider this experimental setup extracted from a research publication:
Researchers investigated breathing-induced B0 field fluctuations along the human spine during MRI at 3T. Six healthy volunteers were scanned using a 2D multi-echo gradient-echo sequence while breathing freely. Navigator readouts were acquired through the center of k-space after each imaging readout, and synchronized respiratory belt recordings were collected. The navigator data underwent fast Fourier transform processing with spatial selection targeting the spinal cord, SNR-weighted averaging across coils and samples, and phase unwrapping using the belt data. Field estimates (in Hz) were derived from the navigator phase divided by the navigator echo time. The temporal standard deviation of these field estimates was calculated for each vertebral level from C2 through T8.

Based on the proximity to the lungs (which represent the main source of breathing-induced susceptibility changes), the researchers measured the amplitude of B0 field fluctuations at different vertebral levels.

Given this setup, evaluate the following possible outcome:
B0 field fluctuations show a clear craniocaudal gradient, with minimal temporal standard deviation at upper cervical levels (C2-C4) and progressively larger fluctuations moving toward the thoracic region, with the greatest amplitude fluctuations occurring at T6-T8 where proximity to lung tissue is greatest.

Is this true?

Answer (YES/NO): NO